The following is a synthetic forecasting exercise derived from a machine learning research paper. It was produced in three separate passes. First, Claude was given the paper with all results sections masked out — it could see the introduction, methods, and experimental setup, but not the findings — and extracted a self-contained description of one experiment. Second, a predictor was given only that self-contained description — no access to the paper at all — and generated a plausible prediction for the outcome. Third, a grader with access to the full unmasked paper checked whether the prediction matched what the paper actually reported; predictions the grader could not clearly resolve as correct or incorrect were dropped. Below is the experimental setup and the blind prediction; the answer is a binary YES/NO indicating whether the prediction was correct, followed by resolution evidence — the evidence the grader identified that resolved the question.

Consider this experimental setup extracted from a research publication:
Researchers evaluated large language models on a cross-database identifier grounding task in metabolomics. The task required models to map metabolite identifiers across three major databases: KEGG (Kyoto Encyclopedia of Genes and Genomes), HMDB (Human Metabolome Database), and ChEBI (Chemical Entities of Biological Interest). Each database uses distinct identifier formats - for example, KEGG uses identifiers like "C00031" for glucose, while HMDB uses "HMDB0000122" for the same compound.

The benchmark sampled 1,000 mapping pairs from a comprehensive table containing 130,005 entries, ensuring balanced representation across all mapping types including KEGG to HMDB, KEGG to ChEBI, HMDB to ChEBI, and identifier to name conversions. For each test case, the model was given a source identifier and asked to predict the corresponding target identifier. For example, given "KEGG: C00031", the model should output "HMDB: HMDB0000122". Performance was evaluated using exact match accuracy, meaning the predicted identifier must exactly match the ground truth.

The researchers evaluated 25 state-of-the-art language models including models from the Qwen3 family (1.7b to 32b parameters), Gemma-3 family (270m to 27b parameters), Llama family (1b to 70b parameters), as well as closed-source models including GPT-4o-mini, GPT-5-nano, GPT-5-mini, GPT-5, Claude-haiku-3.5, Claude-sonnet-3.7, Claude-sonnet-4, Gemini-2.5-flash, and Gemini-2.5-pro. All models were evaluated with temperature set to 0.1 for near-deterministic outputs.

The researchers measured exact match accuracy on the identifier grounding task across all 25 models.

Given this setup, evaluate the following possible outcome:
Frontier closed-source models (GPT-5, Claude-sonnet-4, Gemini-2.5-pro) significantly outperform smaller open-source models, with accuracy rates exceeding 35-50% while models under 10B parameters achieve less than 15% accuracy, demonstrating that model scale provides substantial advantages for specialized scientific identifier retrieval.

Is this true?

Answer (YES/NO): NO